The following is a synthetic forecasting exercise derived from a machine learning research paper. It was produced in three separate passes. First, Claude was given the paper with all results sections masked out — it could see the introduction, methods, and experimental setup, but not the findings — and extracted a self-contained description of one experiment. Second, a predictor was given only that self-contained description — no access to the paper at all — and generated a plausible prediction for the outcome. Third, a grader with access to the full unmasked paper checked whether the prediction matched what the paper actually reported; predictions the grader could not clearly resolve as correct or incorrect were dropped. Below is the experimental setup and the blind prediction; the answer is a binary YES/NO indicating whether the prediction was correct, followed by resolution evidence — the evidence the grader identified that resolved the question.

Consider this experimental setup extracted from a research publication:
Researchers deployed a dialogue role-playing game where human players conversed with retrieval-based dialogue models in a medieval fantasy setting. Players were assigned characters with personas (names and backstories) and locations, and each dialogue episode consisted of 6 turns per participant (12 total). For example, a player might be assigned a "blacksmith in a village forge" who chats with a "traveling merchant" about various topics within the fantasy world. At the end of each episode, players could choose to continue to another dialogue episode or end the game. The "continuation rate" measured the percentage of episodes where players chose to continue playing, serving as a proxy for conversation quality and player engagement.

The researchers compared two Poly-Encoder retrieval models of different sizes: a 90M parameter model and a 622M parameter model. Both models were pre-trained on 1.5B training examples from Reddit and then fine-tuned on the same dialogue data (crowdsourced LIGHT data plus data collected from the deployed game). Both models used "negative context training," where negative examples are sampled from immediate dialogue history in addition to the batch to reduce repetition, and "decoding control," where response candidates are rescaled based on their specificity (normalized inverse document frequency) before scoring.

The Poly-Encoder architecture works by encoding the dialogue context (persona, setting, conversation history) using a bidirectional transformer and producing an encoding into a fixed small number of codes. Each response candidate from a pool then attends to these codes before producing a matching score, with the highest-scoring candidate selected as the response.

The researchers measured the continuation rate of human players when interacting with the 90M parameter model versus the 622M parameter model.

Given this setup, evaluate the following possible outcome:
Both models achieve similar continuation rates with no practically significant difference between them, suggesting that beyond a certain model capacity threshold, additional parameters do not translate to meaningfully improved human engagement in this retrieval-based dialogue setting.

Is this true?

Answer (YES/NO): NO